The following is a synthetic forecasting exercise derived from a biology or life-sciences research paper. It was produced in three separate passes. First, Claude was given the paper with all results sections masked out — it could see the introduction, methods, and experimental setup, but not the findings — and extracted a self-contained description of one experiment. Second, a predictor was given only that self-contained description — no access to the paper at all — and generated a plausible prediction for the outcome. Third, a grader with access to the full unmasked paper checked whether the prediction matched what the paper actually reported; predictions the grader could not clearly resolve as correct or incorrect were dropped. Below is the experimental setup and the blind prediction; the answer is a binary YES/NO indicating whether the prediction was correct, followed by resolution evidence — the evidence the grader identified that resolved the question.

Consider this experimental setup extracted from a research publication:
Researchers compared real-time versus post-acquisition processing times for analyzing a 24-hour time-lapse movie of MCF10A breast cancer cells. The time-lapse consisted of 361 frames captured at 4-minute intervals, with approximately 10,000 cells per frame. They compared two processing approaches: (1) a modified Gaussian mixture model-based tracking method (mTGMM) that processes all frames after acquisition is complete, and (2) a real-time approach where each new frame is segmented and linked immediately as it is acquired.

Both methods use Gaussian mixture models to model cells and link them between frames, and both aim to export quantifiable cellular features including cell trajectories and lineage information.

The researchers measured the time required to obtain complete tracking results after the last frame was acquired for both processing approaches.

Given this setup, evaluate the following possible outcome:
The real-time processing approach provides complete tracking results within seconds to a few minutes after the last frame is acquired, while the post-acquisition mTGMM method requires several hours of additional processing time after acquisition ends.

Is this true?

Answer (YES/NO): NO